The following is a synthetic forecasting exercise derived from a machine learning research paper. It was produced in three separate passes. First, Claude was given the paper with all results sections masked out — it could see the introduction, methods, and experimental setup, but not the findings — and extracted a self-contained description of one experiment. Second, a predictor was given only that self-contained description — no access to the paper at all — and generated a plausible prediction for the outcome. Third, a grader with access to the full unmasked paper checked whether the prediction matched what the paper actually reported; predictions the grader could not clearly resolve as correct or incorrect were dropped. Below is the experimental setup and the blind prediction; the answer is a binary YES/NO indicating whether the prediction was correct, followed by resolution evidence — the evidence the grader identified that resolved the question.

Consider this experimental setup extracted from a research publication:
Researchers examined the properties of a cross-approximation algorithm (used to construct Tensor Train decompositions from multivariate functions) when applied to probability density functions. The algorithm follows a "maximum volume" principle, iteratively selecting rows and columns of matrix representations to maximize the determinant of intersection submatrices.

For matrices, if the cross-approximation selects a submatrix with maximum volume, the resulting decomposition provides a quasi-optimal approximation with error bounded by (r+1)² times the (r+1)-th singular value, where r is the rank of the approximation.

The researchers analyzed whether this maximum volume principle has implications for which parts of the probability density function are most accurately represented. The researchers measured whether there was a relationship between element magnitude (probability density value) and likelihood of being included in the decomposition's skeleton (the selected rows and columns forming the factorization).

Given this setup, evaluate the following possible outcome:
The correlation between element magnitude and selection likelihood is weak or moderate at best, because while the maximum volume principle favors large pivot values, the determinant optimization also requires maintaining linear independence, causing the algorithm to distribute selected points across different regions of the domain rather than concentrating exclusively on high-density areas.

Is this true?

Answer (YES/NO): NO